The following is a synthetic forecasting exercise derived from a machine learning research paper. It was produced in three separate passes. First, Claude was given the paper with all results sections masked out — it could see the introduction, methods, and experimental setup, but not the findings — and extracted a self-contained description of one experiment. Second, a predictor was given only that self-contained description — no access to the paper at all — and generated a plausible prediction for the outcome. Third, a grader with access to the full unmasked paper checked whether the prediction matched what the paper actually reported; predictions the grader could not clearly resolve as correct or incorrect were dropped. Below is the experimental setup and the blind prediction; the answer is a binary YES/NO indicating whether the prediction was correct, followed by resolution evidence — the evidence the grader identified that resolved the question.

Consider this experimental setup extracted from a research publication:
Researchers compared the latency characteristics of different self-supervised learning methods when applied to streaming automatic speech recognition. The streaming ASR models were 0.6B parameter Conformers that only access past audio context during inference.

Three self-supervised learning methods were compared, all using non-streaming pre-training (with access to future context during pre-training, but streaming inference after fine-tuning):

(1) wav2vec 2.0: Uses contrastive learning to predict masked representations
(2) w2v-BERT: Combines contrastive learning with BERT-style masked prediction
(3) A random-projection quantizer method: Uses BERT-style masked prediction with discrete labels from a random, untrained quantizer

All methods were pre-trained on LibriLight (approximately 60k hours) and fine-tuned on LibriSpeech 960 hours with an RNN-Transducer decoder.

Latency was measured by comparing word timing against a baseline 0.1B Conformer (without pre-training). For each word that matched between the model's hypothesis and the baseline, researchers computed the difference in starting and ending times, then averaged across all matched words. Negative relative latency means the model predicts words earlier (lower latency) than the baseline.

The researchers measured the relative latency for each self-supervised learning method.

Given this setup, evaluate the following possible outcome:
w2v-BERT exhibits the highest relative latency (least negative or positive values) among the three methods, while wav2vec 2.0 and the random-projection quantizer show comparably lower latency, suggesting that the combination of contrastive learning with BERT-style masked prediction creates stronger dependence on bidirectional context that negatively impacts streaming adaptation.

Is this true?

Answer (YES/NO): NO